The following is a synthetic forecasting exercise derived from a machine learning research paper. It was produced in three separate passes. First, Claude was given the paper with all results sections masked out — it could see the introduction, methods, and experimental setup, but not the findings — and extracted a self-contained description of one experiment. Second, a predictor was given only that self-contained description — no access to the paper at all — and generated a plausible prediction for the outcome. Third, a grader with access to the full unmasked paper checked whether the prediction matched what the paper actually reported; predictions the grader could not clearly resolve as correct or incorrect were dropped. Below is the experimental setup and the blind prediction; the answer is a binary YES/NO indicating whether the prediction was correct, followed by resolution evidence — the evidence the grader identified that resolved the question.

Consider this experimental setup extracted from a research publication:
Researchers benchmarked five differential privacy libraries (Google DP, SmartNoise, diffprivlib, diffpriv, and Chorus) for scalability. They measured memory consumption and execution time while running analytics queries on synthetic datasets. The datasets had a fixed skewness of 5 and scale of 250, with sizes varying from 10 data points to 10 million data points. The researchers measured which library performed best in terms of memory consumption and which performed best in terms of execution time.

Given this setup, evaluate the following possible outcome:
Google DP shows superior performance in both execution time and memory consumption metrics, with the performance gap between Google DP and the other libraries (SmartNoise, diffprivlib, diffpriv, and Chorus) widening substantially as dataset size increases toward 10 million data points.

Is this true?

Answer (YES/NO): NO